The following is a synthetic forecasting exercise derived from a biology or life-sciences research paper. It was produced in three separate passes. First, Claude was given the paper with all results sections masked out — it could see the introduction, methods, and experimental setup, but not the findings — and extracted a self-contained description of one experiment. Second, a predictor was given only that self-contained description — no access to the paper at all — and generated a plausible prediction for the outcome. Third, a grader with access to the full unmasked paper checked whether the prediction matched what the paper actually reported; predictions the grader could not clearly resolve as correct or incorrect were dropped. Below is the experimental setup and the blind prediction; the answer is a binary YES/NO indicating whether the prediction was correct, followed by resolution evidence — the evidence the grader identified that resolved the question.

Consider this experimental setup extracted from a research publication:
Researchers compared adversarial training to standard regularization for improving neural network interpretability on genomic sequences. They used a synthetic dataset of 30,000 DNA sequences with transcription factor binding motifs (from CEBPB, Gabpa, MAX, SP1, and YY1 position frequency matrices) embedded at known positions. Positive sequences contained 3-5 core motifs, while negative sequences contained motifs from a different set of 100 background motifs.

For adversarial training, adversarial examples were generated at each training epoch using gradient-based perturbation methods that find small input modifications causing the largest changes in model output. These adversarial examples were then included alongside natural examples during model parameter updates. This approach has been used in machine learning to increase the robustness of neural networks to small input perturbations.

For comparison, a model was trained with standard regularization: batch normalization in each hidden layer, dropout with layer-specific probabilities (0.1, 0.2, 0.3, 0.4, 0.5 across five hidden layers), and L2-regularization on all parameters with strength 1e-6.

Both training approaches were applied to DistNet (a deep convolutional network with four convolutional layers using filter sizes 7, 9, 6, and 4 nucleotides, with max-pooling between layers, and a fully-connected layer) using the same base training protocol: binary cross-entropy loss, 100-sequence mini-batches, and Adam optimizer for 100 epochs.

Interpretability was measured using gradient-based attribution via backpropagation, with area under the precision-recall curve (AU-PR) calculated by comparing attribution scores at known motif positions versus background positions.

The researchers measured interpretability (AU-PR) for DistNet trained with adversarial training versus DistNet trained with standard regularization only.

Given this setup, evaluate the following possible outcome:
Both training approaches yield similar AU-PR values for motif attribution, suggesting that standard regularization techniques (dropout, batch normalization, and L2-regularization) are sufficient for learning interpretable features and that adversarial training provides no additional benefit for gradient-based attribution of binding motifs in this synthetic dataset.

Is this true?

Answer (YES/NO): NO